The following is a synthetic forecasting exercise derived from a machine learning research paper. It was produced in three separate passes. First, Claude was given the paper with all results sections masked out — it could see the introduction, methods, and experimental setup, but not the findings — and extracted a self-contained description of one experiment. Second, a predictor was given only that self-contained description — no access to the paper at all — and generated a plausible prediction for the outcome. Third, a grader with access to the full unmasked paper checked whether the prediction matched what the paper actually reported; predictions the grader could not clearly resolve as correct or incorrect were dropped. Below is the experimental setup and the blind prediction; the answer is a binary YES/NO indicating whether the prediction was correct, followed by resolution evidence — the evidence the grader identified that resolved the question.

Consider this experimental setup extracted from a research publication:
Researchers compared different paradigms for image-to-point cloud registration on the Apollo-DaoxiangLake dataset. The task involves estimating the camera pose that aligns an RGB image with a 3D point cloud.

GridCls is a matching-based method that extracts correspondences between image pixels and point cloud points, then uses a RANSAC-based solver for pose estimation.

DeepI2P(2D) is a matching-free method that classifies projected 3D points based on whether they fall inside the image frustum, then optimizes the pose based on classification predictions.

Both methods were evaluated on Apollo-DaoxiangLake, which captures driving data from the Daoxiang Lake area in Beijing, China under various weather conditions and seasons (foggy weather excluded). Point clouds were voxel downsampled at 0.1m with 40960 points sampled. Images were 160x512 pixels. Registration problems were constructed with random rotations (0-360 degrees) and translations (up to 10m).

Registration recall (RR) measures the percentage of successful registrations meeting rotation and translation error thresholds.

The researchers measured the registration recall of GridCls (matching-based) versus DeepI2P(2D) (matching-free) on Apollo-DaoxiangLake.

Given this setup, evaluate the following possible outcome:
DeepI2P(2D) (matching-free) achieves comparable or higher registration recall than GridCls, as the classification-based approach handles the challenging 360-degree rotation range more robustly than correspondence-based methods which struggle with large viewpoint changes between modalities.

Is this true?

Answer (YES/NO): NO